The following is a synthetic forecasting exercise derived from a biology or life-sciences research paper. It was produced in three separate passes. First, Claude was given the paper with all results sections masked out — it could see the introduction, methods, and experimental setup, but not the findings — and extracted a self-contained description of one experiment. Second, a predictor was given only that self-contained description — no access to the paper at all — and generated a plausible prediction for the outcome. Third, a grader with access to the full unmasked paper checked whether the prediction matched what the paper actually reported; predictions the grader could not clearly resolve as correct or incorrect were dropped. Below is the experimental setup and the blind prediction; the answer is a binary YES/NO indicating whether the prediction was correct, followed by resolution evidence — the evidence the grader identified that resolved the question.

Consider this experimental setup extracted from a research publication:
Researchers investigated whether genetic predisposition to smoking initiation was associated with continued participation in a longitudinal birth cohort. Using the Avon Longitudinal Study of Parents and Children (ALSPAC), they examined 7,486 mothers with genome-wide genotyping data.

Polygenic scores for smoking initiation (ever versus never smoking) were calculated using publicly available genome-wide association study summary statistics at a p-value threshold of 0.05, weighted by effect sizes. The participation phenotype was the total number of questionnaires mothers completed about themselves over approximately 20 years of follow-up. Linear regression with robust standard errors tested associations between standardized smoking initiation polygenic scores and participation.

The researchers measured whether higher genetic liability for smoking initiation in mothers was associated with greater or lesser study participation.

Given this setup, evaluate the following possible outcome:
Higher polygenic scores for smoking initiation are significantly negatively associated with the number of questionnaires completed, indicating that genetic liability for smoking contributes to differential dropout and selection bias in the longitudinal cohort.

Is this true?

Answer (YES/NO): YES